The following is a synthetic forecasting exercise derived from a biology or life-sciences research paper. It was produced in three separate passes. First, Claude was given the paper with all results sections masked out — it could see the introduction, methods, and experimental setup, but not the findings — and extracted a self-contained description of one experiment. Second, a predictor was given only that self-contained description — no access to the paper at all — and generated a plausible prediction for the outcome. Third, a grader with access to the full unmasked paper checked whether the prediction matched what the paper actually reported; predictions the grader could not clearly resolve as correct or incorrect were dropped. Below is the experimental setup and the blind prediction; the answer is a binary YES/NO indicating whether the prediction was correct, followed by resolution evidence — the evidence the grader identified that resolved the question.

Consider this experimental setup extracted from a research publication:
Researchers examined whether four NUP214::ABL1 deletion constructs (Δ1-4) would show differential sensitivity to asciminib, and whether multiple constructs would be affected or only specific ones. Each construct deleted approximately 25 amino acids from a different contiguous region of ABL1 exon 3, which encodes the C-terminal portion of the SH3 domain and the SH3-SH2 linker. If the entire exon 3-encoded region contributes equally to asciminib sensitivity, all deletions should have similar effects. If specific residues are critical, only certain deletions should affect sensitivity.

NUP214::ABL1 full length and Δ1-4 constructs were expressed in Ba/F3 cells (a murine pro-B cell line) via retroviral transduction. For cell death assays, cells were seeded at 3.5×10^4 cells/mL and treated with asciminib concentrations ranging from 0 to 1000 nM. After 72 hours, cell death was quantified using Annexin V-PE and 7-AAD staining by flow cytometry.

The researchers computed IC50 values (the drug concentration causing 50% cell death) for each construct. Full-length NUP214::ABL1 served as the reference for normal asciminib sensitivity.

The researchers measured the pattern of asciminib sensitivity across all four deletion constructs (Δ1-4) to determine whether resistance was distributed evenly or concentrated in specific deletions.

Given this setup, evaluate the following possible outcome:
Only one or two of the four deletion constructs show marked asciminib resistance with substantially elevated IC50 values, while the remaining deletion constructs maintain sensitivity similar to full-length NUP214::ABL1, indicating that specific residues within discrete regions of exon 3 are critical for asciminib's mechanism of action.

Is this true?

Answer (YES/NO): YES